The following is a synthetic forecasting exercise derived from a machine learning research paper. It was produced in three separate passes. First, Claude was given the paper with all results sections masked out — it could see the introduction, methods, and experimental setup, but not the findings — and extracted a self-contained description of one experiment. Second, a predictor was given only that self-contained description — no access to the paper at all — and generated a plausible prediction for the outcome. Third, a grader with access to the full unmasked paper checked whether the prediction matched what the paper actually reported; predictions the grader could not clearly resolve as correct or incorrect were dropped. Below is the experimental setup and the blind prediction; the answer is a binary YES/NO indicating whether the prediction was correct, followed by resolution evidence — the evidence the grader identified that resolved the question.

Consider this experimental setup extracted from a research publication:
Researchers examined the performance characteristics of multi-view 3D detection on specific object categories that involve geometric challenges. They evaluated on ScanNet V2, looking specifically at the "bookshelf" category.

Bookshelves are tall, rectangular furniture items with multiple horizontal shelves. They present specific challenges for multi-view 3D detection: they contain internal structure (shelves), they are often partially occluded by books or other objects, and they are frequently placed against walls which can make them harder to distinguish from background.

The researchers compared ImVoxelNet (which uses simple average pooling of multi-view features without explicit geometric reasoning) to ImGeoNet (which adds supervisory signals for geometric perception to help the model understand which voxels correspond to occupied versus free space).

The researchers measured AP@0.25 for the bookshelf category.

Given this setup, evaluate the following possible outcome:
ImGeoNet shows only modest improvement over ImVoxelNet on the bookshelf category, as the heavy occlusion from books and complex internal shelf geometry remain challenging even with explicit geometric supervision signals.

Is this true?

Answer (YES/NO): NO